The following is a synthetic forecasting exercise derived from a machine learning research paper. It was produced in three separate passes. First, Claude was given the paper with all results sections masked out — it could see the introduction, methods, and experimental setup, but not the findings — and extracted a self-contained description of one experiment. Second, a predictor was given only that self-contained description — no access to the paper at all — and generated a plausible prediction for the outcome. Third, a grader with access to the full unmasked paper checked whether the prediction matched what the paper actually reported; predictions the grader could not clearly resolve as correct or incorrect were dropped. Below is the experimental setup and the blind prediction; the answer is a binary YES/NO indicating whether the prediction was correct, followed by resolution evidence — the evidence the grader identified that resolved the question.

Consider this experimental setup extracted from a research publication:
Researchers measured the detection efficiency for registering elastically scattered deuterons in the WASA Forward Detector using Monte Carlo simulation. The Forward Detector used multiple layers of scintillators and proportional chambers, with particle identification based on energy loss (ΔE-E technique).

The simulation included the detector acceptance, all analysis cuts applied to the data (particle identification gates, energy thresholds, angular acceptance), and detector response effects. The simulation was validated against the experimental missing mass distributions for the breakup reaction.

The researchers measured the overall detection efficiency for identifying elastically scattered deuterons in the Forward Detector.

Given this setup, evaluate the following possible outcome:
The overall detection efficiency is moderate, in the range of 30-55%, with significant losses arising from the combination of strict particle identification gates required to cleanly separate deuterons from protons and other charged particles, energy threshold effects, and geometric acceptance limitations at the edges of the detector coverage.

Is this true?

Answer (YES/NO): NO